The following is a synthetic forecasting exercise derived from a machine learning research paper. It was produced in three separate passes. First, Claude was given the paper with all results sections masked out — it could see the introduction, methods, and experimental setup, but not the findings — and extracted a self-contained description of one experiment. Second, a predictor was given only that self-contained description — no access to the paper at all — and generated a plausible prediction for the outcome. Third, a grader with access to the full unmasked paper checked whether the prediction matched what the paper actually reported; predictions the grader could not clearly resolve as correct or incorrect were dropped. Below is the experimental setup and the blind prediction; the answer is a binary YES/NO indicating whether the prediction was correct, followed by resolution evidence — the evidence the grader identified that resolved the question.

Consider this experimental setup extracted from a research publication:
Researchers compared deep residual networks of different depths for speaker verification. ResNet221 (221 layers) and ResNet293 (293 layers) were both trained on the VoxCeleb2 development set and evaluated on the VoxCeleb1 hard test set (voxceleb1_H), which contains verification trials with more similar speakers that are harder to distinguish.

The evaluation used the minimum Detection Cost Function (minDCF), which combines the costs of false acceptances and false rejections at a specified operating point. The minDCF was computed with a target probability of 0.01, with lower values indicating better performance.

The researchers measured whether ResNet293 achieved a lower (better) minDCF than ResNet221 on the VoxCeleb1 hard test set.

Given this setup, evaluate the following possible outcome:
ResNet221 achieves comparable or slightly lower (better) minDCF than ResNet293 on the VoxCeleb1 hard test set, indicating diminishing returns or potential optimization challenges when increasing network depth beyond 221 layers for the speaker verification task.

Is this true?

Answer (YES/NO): YES